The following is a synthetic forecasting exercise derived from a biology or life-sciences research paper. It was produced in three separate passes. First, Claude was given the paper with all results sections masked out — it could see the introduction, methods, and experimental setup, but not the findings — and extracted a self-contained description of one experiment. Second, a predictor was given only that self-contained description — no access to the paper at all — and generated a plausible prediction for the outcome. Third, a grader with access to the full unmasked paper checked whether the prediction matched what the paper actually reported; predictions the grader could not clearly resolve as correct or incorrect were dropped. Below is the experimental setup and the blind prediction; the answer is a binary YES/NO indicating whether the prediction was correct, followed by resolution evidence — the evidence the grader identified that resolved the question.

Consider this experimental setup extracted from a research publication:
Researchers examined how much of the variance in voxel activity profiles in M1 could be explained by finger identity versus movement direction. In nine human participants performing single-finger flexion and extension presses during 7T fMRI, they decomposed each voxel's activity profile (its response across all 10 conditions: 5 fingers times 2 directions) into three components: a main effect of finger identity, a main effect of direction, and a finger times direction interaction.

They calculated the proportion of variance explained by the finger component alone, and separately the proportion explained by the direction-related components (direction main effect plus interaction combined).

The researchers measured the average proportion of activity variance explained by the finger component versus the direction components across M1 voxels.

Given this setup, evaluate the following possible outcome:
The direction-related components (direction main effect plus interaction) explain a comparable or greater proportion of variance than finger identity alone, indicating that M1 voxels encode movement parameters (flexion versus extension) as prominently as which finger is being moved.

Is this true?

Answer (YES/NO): NO